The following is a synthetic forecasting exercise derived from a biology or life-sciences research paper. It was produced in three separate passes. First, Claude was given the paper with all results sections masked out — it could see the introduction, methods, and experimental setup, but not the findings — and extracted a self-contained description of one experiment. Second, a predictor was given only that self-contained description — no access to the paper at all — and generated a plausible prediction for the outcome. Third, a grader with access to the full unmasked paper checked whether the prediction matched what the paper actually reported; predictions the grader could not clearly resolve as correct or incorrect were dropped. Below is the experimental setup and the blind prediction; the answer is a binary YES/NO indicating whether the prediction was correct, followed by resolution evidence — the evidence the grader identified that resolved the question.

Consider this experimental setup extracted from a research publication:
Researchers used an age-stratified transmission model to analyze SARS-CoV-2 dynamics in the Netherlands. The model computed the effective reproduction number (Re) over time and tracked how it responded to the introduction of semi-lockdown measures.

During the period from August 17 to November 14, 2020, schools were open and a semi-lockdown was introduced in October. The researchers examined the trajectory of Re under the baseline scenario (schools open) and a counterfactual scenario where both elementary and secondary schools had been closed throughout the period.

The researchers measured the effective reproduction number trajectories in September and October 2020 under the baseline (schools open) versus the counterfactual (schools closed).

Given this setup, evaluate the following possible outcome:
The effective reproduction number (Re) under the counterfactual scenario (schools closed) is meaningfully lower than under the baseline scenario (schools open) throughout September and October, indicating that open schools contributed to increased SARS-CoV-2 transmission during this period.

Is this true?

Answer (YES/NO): YES